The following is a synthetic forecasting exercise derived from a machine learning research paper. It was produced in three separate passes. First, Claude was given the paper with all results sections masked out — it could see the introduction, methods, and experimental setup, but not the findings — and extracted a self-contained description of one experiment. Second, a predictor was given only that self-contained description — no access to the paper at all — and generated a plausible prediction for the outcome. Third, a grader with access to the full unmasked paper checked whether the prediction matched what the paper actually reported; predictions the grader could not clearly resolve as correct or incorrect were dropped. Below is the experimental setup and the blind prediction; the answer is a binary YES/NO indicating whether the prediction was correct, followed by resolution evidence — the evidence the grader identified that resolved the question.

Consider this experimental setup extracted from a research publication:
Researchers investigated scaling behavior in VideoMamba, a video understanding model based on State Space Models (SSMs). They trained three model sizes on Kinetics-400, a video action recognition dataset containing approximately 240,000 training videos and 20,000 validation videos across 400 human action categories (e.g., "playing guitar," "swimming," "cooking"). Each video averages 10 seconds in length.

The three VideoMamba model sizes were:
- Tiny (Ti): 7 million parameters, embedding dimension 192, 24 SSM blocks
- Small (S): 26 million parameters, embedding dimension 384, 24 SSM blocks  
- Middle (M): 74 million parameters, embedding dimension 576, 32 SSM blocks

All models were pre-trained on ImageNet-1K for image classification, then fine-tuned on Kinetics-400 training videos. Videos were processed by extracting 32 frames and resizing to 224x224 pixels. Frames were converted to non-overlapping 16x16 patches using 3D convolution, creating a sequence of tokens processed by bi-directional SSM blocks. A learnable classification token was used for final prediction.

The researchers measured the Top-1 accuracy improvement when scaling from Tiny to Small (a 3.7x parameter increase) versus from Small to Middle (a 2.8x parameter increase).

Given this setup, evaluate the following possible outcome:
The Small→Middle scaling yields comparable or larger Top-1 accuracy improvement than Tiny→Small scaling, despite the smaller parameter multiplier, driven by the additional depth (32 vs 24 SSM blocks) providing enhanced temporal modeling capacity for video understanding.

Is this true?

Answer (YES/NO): NO